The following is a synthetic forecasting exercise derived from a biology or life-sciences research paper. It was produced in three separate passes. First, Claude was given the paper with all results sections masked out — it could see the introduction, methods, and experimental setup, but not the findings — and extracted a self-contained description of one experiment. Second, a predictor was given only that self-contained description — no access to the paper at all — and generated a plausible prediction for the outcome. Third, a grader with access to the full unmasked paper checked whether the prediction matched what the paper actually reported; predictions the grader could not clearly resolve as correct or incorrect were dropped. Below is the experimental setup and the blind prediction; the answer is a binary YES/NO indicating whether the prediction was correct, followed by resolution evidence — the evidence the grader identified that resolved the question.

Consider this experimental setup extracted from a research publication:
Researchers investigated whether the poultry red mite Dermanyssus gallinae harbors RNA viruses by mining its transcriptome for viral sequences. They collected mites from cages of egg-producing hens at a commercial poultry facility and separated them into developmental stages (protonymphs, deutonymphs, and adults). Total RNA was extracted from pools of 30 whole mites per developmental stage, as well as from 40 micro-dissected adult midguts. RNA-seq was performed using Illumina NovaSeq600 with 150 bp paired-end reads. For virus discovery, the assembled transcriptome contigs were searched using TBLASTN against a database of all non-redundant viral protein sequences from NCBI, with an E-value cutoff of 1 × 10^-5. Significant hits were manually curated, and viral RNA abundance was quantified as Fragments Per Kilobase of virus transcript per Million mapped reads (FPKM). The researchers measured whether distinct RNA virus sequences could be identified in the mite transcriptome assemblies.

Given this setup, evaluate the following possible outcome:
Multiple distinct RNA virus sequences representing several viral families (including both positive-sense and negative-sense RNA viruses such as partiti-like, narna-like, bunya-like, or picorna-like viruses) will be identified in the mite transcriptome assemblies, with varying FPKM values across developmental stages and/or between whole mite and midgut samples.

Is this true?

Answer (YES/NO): YES